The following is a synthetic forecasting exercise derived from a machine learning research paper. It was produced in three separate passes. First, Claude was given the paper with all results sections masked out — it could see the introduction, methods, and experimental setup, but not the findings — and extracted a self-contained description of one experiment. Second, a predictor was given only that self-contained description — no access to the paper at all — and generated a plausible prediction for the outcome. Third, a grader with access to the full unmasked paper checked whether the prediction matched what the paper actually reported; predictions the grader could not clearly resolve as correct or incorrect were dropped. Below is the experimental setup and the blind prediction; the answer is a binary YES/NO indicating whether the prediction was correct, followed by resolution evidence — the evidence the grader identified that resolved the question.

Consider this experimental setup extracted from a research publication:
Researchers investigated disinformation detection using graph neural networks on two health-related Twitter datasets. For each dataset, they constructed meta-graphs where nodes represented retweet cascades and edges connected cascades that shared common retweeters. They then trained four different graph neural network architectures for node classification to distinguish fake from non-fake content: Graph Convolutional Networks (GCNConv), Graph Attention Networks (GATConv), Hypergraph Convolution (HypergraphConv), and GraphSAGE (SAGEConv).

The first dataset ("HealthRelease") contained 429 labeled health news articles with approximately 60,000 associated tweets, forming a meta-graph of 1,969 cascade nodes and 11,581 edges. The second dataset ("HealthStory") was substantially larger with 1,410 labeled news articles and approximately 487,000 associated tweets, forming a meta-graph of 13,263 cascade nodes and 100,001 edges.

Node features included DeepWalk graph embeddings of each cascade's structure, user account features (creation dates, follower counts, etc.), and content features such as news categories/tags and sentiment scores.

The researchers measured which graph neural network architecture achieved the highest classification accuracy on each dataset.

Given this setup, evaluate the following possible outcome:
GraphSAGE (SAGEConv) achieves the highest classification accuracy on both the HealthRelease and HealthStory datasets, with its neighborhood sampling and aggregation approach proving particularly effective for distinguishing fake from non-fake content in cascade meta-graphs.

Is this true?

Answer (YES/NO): NO